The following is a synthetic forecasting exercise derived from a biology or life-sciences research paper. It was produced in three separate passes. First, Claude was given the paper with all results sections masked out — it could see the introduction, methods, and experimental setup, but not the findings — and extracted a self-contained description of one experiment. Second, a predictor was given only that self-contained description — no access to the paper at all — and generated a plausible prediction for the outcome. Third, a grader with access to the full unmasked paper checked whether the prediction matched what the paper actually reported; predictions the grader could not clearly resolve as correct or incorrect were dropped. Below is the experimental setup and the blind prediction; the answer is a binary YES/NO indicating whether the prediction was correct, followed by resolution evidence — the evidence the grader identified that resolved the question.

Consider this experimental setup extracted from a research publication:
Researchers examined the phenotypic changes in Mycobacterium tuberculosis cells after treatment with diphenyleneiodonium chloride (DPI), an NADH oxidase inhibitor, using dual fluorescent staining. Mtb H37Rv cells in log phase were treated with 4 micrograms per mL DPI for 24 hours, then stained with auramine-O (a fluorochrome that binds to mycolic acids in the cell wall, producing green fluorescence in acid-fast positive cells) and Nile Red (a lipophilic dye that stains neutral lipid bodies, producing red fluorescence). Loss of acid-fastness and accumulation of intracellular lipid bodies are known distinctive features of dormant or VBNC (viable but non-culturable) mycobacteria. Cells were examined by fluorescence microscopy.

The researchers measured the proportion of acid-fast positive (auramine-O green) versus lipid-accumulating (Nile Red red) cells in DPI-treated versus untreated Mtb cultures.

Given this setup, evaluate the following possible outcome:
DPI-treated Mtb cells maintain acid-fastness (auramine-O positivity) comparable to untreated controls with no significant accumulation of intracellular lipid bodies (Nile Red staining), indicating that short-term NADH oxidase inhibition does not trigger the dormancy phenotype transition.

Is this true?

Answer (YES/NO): NO